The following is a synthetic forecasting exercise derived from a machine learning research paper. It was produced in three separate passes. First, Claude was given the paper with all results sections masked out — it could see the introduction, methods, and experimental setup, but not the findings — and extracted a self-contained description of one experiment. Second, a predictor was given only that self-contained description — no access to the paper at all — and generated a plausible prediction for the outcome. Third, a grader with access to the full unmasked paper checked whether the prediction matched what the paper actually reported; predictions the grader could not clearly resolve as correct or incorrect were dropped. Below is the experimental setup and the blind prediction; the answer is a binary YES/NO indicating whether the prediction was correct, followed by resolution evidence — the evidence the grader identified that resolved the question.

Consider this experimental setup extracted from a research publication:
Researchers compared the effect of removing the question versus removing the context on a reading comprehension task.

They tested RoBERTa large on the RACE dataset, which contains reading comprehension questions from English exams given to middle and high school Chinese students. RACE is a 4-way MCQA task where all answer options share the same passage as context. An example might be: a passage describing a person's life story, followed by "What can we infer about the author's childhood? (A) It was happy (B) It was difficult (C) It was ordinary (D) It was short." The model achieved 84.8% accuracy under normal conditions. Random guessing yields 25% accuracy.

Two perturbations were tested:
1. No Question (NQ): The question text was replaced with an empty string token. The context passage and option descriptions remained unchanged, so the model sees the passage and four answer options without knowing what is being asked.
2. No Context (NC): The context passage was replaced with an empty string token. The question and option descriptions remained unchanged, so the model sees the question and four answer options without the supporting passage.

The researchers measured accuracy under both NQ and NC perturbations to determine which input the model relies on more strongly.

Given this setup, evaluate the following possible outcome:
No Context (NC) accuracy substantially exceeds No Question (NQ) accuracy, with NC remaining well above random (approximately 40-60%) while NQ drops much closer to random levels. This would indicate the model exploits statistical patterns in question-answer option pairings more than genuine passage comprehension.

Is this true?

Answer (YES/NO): NO